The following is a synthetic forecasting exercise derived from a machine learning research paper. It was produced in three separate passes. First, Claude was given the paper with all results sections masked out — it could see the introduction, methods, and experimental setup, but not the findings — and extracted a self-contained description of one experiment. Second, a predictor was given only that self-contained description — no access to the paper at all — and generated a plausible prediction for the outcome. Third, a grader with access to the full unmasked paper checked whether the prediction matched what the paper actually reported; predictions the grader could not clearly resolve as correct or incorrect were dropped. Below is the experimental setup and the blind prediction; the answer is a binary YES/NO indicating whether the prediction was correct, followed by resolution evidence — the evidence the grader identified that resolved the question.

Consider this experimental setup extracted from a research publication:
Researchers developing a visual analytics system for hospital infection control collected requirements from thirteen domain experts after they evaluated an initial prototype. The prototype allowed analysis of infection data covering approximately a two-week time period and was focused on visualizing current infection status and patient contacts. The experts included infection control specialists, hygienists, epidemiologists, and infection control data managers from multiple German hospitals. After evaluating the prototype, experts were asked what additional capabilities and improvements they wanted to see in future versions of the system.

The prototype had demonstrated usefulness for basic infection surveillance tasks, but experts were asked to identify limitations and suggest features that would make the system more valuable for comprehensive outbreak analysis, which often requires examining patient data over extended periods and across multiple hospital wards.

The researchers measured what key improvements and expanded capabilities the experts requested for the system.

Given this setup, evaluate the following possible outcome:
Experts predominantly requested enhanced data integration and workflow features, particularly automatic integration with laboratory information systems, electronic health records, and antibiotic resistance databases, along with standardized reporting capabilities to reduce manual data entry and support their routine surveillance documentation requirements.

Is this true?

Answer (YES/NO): NO